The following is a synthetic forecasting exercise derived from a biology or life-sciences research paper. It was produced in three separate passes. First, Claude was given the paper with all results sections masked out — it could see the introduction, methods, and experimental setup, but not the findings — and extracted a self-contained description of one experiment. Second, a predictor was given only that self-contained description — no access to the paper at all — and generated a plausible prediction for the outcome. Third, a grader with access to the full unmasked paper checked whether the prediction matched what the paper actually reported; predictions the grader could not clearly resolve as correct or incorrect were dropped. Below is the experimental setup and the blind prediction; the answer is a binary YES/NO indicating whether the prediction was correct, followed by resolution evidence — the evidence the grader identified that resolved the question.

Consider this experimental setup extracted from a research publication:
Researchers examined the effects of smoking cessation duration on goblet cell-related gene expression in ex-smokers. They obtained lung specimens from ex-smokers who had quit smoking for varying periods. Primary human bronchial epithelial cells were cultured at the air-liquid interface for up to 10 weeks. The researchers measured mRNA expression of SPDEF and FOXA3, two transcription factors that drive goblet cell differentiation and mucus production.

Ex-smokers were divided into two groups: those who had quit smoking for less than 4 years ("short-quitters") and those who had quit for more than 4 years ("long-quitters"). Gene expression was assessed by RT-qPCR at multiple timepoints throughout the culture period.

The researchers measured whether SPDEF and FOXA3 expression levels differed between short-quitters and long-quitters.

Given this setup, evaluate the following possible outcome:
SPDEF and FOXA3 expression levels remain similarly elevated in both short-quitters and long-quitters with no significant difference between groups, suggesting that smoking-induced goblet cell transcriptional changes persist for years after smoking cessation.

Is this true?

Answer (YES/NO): NO